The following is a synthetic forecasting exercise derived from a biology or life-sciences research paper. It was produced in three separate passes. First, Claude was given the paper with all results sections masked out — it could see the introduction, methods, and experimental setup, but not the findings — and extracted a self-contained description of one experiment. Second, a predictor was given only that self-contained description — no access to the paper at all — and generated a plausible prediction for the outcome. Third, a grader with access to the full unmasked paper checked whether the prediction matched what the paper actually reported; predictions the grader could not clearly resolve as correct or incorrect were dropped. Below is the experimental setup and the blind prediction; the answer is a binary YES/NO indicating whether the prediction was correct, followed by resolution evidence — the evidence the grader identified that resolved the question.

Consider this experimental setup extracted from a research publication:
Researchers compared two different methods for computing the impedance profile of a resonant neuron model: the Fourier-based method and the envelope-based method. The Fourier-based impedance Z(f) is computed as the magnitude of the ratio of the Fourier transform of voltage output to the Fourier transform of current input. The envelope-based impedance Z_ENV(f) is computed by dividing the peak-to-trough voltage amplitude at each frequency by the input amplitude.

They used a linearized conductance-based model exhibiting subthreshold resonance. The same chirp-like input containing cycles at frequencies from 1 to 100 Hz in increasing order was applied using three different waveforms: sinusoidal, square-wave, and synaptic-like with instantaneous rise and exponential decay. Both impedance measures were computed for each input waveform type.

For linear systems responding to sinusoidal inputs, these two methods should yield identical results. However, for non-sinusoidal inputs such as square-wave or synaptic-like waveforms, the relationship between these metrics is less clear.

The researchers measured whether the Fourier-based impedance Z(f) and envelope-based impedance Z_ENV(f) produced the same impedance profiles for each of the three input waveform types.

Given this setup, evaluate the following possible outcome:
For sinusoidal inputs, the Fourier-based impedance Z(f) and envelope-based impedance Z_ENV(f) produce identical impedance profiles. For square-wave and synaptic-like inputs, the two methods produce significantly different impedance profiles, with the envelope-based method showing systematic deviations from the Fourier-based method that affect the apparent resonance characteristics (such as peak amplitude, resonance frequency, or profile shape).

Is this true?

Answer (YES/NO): YES